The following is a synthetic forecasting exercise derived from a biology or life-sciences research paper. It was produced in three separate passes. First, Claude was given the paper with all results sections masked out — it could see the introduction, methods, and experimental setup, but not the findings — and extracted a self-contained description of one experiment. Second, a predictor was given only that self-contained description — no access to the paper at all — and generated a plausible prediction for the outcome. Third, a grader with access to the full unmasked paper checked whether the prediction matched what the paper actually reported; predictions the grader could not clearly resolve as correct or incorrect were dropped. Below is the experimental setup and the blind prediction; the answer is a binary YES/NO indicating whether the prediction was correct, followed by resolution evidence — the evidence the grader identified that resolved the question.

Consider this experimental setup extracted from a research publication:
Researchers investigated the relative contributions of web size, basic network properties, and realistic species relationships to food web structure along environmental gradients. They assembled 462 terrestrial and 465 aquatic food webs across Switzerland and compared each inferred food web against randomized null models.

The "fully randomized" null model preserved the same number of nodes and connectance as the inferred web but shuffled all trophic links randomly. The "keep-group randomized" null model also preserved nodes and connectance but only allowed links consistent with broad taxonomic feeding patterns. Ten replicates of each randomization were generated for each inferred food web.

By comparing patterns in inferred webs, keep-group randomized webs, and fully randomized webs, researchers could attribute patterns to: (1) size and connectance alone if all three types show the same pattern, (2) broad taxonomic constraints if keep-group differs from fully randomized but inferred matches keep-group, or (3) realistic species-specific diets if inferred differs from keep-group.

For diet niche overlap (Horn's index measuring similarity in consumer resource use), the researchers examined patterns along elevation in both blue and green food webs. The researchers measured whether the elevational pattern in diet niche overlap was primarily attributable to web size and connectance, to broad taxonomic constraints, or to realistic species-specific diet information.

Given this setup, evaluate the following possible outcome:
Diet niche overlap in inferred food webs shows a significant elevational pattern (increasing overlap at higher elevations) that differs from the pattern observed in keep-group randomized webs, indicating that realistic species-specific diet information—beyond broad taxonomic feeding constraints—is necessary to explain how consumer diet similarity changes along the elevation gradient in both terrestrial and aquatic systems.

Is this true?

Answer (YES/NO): NO